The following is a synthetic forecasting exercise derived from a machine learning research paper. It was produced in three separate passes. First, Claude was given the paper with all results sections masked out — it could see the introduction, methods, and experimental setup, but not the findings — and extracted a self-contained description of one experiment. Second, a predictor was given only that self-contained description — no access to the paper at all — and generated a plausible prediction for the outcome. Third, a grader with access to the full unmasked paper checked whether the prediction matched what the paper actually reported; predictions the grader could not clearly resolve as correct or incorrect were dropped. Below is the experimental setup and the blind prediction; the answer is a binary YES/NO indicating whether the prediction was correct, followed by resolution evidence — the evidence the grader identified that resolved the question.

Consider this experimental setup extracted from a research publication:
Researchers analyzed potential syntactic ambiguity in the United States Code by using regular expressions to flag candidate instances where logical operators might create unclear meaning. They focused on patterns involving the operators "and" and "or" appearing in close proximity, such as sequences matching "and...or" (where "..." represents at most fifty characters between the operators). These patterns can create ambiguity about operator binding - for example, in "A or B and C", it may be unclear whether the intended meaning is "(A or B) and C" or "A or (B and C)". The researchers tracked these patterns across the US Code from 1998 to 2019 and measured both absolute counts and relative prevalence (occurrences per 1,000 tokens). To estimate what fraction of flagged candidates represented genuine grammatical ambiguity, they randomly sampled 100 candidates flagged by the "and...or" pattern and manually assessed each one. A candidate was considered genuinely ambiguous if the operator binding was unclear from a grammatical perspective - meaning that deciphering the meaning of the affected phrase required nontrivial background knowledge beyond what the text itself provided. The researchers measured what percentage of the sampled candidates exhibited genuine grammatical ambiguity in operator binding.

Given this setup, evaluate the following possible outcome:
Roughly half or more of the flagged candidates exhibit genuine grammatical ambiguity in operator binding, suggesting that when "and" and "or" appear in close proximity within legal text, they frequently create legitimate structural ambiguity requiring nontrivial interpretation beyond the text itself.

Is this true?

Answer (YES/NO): NO